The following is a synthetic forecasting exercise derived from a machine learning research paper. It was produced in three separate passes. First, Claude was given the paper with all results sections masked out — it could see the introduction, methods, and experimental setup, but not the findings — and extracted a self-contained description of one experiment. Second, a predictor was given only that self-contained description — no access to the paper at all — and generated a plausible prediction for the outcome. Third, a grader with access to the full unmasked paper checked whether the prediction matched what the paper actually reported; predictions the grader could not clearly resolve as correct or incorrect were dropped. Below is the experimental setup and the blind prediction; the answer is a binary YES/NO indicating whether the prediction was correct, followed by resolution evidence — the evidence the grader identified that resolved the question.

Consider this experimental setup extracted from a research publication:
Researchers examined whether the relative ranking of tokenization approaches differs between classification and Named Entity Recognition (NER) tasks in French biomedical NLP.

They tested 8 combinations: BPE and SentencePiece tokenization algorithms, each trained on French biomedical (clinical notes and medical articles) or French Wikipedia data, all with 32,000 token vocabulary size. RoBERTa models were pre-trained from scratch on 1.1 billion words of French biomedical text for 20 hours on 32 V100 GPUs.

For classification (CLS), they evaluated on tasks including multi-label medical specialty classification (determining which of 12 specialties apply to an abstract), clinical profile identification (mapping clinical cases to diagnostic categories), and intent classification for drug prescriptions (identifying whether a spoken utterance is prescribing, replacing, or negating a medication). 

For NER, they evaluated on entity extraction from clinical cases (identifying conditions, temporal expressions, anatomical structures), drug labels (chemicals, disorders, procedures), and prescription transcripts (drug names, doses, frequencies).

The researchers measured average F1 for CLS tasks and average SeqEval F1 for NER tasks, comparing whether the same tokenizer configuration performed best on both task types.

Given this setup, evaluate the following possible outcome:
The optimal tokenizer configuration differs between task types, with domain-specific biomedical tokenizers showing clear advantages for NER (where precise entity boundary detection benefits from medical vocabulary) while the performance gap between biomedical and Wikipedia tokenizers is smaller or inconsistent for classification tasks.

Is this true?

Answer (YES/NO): NO